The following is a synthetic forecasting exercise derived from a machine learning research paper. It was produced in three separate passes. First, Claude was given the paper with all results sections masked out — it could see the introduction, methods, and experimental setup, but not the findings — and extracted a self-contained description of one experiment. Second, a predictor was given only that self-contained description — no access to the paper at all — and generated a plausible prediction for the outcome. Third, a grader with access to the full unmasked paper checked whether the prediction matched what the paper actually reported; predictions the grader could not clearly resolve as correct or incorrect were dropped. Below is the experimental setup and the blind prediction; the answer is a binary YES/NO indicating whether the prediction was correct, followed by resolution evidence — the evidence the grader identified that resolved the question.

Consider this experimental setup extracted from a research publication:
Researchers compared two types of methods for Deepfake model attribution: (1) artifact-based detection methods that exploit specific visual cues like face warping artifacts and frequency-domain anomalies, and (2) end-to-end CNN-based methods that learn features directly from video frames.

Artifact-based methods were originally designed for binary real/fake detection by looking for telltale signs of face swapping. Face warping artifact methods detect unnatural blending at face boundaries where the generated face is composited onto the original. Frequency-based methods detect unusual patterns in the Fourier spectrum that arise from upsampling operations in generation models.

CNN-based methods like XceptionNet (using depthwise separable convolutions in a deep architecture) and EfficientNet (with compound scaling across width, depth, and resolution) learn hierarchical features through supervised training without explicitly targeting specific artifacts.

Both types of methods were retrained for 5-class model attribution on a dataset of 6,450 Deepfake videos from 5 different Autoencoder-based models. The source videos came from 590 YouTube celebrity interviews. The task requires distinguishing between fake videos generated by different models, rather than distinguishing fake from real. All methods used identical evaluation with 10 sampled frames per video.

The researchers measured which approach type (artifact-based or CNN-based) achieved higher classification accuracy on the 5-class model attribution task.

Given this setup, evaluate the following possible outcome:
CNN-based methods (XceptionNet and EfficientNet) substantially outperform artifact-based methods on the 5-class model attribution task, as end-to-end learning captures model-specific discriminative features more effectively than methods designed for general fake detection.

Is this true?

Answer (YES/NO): NO